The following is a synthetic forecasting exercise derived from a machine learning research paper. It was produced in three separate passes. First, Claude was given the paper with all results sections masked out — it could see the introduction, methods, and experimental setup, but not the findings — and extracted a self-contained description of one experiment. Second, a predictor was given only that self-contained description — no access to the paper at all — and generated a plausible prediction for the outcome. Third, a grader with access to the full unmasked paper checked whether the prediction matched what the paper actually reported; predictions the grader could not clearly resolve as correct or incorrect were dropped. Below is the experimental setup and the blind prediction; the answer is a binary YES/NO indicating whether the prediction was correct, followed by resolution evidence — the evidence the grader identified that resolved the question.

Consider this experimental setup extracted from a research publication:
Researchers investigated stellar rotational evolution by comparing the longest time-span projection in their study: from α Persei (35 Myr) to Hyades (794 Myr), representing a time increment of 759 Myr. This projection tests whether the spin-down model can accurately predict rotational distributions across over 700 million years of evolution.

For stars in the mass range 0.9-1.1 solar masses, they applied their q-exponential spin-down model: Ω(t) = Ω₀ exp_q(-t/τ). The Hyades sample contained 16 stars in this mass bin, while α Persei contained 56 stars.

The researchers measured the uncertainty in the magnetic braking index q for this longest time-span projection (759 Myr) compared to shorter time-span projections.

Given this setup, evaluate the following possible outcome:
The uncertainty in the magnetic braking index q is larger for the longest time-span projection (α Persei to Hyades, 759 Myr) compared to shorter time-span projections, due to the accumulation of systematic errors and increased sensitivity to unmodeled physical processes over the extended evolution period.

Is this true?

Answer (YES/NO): YES